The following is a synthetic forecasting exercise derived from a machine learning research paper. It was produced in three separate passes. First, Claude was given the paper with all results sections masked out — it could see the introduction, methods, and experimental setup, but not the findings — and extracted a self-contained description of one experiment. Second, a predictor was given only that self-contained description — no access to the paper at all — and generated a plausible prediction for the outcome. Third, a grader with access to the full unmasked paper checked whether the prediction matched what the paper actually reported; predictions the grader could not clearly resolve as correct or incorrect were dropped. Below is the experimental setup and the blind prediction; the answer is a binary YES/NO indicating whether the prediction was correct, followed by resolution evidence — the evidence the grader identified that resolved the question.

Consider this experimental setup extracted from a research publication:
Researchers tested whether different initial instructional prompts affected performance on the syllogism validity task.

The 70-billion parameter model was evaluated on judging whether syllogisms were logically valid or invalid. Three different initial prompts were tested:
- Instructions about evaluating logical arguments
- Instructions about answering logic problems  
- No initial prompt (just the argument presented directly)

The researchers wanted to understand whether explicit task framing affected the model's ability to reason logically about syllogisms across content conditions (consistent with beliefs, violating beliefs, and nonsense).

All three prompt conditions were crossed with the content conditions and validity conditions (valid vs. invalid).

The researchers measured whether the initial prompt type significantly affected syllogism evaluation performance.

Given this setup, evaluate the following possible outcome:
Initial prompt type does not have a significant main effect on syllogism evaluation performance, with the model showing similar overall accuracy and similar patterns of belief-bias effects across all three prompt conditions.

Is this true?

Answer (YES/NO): YES